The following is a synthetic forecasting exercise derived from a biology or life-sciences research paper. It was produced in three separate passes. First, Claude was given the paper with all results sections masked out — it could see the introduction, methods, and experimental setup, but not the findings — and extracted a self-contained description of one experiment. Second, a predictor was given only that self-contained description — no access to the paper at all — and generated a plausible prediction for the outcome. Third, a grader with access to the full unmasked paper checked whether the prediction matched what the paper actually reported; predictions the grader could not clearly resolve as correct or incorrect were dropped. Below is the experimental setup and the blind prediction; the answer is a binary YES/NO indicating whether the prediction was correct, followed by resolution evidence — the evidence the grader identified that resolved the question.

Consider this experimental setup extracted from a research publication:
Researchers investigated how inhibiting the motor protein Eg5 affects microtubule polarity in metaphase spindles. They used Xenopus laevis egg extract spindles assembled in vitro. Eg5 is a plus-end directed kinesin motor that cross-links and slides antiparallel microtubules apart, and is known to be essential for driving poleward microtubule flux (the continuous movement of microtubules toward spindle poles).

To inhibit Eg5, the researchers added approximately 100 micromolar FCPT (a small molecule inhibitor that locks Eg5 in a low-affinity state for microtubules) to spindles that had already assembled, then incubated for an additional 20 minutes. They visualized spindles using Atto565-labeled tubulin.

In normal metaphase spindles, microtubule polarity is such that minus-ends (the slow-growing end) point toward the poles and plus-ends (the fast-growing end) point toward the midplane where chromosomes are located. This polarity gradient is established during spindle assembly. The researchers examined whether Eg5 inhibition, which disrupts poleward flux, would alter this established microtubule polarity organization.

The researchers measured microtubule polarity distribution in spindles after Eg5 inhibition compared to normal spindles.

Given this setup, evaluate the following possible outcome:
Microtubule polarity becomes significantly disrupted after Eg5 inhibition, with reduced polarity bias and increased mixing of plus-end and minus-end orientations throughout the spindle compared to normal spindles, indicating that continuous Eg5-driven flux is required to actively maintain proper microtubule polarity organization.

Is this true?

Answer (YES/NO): NO